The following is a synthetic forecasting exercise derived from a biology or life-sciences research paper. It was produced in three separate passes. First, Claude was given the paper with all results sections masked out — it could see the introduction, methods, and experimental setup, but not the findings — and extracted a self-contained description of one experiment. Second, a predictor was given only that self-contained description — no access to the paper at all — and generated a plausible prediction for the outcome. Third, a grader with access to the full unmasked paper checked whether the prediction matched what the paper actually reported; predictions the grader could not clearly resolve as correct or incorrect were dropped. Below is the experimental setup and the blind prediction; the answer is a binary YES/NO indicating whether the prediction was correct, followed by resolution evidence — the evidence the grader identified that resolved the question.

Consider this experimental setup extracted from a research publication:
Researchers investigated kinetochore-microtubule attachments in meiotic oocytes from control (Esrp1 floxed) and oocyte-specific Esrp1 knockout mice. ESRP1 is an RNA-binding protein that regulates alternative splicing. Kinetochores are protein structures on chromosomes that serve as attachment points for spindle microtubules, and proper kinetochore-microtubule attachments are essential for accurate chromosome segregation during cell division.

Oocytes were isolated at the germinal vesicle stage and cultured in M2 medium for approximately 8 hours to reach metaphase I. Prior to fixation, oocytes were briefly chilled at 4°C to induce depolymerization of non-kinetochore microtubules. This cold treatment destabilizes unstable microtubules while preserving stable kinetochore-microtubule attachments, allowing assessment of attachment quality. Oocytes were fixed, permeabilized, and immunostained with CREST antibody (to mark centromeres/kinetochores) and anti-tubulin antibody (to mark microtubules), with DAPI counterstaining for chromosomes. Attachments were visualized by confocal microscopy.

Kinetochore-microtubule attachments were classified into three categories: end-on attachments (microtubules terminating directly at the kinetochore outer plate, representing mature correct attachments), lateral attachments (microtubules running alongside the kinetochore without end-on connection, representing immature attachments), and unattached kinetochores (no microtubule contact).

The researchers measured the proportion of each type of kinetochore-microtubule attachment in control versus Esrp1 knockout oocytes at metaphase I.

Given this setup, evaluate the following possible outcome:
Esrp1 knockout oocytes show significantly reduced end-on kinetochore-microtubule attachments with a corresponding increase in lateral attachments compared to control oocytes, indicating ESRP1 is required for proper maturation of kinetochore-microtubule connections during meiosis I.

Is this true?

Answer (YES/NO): NO